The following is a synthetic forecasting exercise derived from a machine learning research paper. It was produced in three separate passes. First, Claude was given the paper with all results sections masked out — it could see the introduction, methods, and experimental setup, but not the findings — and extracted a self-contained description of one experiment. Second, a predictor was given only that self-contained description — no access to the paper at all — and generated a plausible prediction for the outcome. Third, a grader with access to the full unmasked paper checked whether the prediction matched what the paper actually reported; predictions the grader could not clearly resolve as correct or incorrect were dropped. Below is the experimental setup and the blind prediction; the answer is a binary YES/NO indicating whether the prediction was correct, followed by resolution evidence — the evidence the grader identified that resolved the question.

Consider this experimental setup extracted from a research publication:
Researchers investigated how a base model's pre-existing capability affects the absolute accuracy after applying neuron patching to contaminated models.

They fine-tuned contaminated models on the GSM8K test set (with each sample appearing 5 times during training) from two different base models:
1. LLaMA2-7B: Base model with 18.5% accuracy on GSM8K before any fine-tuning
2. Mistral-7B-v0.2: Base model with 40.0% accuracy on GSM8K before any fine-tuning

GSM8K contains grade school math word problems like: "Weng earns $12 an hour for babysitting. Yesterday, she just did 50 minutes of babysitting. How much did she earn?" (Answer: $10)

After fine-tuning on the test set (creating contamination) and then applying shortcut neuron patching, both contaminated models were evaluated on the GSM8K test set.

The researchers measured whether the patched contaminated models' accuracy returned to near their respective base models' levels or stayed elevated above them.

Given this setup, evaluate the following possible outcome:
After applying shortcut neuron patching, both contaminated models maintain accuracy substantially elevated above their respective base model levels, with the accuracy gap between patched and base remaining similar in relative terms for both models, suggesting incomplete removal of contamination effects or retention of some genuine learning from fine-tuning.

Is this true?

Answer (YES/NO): NO